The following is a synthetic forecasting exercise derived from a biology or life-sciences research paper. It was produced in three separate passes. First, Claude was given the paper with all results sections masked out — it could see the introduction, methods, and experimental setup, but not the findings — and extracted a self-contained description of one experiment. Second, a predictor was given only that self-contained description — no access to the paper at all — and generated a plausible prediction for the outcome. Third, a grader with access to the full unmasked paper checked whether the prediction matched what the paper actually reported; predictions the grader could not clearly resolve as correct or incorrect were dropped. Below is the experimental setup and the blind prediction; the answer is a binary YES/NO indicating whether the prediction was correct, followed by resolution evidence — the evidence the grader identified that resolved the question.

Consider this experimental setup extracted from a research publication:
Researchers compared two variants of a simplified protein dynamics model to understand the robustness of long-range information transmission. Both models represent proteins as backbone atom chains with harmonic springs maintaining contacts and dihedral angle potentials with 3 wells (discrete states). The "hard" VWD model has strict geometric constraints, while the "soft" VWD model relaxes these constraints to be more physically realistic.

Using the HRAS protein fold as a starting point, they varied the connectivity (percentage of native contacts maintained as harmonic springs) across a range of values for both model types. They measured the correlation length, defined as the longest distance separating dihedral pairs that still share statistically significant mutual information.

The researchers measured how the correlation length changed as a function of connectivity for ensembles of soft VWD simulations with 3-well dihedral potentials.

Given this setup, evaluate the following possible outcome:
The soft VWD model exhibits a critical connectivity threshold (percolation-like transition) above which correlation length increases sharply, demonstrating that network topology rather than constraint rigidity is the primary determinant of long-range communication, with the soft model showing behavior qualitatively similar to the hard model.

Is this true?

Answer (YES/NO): NO